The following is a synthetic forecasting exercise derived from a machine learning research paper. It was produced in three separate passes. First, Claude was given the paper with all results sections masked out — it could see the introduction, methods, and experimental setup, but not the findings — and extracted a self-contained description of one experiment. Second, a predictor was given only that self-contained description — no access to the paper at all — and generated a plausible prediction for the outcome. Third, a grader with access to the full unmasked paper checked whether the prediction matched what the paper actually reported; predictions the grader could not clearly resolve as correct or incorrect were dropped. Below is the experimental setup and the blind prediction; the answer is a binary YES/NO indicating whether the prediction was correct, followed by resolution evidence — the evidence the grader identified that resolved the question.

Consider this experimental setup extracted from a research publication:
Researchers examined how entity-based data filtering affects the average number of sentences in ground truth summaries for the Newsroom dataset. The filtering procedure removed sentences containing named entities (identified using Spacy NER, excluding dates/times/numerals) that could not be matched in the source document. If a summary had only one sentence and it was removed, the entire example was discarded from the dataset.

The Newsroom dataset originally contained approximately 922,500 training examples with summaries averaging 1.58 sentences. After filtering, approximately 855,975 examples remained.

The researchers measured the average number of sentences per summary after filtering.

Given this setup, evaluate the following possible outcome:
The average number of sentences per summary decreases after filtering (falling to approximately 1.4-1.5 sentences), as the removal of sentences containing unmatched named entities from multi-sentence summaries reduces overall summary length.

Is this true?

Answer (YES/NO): NO